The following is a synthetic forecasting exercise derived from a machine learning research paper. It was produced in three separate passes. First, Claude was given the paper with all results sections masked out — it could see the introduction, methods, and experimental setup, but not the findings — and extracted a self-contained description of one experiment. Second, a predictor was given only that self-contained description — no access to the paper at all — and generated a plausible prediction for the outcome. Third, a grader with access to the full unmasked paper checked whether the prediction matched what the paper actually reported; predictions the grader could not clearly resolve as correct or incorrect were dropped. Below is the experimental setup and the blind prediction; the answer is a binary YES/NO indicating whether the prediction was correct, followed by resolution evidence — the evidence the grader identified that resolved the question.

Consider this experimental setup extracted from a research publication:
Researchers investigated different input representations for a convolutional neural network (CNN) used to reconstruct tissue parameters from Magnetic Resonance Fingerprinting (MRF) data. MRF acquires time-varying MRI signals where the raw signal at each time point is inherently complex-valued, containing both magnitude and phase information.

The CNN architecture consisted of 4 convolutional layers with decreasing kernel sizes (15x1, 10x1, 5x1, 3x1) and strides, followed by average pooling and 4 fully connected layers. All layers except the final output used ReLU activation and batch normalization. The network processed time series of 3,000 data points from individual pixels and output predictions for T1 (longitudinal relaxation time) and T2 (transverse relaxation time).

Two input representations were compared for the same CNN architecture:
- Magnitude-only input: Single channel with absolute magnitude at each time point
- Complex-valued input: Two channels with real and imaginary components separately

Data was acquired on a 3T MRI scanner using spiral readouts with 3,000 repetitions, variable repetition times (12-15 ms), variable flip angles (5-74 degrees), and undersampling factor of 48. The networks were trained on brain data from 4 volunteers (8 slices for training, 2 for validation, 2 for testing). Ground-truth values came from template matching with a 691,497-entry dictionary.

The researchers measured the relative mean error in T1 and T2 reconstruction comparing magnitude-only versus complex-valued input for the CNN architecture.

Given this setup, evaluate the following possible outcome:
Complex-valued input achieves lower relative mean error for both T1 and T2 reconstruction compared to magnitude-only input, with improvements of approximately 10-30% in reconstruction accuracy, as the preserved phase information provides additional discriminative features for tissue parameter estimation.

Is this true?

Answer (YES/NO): NO